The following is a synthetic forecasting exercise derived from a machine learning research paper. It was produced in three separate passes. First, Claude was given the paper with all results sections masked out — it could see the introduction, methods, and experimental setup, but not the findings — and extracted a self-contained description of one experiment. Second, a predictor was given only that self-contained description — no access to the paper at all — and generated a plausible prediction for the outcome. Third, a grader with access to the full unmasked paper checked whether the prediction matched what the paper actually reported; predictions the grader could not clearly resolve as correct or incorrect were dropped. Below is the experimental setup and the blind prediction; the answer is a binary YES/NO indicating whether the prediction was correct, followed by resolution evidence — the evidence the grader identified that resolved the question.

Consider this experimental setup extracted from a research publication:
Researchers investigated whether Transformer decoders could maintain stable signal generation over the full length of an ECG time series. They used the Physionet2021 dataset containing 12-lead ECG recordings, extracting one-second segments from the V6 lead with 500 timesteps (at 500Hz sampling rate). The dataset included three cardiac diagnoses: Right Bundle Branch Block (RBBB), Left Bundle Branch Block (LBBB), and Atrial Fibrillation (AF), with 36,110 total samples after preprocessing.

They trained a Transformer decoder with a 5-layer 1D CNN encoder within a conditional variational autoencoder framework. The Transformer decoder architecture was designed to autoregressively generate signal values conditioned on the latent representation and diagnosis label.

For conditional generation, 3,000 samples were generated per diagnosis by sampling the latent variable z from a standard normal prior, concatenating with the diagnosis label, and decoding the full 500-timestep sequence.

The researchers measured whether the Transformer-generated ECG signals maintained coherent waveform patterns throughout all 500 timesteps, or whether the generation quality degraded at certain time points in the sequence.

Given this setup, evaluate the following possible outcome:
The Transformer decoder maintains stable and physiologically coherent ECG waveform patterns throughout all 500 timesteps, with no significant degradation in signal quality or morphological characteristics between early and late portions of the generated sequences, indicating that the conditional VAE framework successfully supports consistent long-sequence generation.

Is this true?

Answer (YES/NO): NO